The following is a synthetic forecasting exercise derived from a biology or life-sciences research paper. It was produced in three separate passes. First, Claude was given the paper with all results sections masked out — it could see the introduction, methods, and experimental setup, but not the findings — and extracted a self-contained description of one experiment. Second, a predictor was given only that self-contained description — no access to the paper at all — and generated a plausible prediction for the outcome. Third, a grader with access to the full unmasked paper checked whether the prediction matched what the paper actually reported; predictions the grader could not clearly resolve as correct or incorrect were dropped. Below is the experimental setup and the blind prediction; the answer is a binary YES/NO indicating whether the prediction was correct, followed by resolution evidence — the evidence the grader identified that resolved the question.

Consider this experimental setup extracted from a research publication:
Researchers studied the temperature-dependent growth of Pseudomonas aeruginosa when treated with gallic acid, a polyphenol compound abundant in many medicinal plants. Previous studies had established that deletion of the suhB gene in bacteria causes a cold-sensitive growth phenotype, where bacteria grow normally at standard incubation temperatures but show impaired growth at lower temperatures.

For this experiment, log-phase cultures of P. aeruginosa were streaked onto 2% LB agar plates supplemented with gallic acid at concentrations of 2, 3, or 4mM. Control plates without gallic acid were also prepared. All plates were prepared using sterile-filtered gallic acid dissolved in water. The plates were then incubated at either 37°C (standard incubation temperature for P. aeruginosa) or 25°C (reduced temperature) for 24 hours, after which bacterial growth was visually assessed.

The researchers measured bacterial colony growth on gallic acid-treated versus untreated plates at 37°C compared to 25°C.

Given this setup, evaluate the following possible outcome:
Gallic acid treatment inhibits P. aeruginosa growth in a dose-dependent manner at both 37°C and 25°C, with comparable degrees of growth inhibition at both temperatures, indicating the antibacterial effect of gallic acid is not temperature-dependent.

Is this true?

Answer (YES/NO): NO